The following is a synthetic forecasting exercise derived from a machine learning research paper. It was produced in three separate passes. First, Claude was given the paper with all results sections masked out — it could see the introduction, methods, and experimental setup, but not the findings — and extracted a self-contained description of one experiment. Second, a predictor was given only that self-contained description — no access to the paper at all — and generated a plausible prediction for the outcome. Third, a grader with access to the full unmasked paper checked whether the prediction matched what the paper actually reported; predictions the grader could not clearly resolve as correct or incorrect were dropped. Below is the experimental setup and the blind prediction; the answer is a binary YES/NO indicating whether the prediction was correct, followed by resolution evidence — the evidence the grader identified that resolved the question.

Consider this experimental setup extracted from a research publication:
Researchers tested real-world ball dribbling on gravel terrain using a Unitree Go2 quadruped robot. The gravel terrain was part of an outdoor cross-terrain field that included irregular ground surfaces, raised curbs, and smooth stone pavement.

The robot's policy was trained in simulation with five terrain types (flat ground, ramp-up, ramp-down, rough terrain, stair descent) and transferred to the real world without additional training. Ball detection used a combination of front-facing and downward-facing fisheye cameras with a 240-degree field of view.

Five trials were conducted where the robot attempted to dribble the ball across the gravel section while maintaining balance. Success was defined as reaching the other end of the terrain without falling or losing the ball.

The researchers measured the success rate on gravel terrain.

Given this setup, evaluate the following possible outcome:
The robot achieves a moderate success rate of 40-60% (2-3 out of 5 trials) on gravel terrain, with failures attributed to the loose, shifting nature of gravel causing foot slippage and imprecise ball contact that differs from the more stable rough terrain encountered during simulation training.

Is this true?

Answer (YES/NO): NO